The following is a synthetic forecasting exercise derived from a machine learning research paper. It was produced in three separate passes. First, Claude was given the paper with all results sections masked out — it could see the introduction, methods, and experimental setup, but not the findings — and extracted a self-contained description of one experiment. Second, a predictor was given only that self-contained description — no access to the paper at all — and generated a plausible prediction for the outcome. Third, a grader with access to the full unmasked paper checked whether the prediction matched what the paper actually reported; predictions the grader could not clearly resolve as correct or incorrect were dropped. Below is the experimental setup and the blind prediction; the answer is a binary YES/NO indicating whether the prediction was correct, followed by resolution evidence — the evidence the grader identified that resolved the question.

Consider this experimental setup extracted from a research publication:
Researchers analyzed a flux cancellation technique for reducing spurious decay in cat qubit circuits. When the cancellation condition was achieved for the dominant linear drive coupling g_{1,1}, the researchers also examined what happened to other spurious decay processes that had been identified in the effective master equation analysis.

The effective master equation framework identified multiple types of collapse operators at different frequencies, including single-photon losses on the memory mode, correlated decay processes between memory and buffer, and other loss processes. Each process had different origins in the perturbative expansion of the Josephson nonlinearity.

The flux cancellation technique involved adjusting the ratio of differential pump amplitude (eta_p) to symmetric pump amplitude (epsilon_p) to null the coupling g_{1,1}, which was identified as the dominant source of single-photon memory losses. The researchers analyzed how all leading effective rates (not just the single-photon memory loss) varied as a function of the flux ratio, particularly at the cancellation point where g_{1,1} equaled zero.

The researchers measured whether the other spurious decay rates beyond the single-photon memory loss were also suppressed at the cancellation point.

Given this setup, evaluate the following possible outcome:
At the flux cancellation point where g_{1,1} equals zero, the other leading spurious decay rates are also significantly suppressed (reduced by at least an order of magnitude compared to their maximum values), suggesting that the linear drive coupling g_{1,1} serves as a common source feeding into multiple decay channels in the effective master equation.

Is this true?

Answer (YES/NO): NO